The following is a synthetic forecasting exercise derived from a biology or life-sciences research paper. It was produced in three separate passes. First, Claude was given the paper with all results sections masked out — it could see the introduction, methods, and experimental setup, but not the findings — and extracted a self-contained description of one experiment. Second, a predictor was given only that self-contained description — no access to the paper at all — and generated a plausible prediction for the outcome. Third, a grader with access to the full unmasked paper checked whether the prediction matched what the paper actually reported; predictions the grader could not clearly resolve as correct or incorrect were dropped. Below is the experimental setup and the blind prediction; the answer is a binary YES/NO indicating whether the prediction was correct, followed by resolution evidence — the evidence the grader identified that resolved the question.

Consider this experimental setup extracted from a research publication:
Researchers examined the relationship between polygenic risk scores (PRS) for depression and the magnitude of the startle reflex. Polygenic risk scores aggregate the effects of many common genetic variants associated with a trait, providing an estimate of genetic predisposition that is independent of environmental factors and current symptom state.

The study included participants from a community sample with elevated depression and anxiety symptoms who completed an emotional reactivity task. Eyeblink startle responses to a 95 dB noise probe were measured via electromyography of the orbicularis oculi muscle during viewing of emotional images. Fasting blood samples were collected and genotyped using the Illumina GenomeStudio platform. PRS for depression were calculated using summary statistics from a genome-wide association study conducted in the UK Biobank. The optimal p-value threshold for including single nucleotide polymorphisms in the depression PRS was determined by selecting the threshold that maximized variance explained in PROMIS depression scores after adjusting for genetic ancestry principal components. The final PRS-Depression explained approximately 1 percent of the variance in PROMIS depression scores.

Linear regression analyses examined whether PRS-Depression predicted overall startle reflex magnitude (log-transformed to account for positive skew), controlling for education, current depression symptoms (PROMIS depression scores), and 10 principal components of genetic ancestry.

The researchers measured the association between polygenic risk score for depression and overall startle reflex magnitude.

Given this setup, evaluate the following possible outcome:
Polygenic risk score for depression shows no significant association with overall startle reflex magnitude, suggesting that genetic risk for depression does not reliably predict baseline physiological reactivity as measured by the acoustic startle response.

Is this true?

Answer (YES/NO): NO